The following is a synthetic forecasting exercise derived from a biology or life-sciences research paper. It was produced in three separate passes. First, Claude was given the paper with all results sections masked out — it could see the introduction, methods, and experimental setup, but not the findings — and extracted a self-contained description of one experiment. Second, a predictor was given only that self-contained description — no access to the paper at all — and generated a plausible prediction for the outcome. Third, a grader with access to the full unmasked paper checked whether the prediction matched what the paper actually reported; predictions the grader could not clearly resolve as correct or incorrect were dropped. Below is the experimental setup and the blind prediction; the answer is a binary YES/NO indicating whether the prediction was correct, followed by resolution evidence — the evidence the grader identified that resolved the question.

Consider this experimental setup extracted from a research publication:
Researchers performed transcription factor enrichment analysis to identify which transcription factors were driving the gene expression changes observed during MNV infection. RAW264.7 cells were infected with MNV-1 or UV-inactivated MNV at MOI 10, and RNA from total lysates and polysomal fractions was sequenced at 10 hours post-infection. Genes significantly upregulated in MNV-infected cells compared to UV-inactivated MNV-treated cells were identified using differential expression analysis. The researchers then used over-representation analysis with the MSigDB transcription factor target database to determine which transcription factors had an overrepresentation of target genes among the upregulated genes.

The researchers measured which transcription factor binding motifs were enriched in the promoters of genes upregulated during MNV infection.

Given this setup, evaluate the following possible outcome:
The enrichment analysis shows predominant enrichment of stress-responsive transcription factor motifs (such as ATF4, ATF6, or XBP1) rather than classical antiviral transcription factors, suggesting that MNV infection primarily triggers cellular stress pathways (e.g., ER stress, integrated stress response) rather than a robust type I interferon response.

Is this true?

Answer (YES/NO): NO